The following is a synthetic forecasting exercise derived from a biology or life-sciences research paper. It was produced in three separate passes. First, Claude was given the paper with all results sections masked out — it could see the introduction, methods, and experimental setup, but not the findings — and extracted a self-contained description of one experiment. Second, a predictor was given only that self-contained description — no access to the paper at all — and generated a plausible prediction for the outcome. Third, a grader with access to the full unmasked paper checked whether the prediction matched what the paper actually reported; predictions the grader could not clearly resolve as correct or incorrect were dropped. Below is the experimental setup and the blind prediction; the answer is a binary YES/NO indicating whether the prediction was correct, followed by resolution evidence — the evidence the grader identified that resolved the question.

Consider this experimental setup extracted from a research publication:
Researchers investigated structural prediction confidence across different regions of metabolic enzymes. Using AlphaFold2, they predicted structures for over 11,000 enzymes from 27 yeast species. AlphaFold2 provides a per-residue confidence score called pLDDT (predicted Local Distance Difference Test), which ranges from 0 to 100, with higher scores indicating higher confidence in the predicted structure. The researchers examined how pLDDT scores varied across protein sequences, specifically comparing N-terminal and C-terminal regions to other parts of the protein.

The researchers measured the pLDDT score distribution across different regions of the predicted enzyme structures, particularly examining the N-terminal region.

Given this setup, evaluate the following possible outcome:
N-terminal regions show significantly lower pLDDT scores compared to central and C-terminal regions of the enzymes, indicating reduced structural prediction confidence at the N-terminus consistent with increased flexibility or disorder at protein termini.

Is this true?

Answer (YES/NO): YES